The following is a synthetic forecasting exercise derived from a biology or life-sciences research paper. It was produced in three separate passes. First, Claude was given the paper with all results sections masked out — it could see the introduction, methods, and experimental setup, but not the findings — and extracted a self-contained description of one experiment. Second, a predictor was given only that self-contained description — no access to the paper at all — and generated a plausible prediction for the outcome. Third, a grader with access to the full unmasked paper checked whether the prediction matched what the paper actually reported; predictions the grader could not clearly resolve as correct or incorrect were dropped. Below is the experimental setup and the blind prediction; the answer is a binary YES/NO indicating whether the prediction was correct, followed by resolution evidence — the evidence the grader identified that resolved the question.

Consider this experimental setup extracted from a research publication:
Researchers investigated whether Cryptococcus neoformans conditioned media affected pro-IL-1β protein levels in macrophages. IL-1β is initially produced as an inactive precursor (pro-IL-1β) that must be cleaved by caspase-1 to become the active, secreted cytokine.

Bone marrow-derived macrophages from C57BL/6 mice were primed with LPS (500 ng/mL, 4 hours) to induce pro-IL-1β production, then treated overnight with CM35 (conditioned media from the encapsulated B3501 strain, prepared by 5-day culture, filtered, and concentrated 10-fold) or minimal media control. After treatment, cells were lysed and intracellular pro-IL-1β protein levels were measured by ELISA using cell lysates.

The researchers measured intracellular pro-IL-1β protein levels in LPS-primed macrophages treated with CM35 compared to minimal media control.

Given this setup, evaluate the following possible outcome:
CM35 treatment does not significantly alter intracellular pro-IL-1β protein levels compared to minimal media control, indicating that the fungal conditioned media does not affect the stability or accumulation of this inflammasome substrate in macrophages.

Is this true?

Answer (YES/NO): NO